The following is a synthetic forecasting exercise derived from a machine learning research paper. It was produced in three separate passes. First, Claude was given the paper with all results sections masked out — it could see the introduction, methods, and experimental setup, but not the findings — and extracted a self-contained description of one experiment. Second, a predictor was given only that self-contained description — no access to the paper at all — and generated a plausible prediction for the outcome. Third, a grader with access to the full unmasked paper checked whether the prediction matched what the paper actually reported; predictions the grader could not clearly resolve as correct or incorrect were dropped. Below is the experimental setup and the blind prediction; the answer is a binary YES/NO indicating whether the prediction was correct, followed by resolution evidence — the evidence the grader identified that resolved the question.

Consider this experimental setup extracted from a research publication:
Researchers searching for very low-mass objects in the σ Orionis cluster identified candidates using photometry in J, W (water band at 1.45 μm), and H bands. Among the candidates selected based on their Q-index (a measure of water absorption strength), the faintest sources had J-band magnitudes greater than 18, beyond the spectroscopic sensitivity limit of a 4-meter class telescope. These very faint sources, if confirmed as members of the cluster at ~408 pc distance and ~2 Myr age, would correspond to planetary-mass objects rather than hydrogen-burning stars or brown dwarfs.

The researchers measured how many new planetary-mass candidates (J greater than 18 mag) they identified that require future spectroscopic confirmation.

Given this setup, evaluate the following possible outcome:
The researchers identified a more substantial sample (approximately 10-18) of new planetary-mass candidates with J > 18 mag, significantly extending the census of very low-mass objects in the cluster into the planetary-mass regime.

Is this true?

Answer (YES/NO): NO